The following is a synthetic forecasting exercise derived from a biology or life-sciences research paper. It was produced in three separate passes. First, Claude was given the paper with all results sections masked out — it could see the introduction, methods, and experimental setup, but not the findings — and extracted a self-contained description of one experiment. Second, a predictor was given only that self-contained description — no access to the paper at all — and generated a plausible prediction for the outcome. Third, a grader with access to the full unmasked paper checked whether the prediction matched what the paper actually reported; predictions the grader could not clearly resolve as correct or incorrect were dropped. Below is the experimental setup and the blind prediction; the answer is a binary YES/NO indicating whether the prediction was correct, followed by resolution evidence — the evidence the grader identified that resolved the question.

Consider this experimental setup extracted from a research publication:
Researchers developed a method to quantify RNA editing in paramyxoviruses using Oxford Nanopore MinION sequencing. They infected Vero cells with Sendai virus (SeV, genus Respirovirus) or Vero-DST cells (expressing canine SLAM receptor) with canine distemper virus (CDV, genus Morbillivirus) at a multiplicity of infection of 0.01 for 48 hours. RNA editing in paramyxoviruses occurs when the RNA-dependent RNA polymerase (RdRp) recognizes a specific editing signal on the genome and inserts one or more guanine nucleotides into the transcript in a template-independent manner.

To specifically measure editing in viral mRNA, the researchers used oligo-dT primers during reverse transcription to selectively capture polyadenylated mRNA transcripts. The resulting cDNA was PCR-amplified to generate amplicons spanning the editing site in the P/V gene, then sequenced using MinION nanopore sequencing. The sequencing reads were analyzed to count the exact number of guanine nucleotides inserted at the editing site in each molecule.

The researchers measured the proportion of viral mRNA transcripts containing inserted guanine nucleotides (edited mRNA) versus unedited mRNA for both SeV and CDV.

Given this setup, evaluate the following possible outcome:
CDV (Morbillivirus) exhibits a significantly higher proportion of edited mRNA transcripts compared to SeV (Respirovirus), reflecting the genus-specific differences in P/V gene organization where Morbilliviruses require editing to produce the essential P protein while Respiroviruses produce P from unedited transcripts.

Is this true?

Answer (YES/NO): NO